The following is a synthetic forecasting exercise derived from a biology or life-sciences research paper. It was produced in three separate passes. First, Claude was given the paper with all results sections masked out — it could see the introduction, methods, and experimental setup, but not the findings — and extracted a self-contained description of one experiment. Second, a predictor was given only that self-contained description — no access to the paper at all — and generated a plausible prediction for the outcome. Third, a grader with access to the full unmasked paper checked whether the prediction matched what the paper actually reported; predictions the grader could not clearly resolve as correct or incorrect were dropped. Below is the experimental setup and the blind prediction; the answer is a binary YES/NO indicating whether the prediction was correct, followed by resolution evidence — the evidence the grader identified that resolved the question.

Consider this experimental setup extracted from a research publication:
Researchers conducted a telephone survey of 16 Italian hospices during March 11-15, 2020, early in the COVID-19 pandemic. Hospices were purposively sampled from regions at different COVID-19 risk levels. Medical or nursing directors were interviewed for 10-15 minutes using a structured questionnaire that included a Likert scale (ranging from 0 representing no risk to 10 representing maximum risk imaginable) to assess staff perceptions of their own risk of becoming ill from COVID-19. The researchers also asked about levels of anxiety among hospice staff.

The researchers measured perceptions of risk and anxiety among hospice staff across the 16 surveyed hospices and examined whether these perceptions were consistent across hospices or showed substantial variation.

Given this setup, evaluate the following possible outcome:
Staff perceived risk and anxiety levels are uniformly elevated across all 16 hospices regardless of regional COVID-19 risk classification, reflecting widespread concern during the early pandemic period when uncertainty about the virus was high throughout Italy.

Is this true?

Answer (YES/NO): NO